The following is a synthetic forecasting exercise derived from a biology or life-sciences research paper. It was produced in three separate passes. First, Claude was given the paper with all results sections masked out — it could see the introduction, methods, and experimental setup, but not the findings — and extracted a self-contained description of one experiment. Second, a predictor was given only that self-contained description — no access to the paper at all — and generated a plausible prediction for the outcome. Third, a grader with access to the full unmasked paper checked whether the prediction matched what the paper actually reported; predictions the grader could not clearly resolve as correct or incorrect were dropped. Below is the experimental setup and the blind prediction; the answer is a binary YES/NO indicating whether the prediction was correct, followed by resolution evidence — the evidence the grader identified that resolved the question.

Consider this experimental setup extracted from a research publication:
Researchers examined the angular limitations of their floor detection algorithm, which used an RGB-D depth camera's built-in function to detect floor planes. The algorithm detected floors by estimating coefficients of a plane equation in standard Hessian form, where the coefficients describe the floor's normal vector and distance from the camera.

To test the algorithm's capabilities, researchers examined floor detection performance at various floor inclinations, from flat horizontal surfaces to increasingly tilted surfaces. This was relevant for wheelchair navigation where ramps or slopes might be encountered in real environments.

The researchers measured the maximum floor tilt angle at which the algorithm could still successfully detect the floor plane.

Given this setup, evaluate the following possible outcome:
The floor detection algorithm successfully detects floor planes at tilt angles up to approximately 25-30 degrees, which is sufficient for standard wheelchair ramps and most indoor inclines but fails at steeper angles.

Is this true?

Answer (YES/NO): NO